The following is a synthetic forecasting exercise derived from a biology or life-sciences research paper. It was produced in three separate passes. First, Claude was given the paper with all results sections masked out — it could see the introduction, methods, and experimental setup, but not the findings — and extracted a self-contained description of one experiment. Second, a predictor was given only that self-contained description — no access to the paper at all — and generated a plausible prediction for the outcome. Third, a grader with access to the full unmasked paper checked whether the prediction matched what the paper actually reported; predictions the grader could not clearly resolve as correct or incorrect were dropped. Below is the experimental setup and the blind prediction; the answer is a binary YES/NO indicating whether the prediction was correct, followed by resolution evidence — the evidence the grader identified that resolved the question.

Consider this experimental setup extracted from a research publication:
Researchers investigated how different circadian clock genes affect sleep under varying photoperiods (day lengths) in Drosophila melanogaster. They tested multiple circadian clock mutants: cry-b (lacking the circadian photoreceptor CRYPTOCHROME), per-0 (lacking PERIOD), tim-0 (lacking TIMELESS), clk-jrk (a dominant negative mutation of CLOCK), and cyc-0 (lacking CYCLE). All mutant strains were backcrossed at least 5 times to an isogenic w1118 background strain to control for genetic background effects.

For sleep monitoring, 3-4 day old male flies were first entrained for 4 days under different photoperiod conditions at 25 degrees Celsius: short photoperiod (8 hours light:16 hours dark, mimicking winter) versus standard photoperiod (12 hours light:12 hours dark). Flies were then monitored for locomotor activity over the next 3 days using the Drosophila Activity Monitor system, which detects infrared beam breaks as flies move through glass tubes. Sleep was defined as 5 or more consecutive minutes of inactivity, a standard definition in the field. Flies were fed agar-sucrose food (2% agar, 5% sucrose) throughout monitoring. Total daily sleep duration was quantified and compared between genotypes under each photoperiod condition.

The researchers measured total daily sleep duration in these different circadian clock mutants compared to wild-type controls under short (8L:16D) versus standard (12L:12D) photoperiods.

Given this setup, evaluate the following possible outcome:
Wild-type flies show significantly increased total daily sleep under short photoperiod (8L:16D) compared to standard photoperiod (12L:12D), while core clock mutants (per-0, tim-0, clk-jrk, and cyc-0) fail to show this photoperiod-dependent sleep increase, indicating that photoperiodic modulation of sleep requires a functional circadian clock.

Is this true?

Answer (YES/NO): NO